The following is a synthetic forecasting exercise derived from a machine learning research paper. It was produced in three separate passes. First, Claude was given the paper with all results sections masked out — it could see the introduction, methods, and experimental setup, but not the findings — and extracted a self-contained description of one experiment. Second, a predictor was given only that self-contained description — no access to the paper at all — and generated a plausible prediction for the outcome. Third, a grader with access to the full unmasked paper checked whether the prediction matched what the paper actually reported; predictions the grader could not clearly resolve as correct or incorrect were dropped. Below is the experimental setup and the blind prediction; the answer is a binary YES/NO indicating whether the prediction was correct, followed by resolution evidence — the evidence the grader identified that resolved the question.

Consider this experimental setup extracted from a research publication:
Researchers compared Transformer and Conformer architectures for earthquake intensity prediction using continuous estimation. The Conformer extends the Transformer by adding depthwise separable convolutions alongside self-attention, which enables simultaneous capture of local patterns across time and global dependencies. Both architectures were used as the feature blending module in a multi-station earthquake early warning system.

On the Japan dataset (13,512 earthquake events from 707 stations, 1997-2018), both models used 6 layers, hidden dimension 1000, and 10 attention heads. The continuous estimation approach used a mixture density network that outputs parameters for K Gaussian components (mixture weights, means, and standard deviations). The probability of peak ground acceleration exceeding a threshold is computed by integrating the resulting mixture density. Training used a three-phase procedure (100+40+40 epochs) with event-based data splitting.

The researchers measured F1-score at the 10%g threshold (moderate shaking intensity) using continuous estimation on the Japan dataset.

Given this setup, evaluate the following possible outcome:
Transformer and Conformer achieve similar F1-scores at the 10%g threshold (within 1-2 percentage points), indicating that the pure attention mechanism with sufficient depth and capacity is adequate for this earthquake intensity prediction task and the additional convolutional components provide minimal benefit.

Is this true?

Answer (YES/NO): NO